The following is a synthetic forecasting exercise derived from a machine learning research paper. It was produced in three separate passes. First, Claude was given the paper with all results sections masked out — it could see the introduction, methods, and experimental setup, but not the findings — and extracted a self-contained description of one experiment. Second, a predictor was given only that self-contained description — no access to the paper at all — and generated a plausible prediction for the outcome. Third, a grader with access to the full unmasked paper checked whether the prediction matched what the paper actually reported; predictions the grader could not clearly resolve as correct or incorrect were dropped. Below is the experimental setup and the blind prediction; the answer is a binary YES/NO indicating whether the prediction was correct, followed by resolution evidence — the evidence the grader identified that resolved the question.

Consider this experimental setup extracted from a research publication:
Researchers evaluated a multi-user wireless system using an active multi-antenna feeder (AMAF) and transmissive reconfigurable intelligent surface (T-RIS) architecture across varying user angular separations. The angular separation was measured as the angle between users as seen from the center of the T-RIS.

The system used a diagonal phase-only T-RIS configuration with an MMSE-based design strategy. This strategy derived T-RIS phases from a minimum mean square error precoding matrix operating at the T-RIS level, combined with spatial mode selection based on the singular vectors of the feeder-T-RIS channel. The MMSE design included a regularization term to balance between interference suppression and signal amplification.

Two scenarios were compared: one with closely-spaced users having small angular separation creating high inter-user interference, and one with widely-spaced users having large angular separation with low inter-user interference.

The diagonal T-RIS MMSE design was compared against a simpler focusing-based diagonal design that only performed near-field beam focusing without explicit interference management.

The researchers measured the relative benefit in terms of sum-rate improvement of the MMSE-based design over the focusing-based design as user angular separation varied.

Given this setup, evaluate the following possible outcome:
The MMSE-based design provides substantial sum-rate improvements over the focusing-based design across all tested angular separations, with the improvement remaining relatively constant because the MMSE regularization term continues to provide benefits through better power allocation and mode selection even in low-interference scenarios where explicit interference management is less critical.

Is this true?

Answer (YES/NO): NO